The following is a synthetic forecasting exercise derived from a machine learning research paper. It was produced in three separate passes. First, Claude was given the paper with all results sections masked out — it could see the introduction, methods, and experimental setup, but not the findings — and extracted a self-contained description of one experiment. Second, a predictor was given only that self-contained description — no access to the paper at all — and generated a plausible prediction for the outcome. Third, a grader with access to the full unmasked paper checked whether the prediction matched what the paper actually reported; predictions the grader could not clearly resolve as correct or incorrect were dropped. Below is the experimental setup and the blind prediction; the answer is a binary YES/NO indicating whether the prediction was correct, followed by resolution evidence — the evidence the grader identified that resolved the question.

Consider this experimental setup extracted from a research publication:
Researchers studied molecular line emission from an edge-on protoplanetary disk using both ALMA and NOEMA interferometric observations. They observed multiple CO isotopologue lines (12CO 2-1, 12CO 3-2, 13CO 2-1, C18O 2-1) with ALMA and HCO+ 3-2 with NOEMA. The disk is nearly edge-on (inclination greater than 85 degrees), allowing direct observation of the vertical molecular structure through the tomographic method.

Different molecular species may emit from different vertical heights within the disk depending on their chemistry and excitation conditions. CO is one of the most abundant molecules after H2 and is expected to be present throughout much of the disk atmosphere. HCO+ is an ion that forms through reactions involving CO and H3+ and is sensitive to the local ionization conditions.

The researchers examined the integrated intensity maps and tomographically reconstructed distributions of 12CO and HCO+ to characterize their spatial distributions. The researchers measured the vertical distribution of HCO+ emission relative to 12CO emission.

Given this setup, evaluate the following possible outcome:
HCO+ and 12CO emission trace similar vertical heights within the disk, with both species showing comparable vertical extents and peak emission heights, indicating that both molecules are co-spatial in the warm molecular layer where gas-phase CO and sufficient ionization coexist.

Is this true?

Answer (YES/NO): NO